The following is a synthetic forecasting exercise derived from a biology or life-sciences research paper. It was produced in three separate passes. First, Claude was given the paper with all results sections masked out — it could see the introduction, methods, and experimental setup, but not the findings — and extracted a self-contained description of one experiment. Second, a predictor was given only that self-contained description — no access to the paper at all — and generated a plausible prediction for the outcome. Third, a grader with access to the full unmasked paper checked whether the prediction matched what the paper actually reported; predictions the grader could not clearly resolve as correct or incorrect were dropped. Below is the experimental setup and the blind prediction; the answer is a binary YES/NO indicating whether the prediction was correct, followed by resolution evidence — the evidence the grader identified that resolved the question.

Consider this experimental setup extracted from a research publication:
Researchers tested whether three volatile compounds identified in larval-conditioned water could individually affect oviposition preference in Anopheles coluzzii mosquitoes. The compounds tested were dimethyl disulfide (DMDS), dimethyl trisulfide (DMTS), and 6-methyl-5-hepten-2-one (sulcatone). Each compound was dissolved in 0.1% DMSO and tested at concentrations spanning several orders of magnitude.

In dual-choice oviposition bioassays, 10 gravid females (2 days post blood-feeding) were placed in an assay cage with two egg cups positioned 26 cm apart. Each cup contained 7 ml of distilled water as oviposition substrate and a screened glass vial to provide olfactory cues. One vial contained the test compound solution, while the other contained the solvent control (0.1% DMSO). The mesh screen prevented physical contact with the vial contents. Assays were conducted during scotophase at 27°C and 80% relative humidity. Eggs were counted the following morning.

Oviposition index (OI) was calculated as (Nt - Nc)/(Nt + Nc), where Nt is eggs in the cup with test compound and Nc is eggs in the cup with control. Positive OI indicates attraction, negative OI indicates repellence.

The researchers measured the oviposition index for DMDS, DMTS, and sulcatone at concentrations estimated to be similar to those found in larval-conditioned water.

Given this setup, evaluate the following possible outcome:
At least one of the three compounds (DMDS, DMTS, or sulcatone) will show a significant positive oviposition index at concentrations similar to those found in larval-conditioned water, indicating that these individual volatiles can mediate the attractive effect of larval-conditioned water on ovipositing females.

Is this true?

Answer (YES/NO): NO